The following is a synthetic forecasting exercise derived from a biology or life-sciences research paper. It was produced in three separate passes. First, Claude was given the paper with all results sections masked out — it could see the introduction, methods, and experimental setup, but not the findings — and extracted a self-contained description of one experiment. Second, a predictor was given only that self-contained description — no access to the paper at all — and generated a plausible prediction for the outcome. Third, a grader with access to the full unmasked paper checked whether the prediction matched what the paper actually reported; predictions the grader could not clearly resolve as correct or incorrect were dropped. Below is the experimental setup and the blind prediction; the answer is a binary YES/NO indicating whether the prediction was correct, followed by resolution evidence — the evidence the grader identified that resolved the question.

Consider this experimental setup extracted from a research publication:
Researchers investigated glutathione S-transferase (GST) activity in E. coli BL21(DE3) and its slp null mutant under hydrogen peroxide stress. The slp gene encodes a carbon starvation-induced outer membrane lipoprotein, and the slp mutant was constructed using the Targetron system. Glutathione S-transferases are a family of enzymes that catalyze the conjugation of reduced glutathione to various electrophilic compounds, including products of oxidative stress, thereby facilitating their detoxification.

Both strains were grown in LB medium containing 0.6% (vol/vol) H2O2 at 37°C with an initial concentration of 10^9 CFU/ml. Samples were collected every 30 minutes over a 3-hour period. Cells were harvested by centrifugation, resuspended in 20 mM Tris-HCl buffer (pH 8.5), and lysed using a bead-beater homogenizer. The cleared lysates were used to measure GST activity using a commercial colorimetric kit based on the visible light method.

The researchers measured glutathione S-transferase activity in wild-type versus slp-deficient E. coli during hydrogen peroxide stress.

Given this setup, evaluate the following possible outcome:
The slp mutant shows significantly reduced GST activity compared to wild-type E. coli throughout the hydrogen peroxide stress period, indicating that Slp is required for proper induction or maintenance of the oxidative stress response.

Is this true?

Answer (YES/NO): YES